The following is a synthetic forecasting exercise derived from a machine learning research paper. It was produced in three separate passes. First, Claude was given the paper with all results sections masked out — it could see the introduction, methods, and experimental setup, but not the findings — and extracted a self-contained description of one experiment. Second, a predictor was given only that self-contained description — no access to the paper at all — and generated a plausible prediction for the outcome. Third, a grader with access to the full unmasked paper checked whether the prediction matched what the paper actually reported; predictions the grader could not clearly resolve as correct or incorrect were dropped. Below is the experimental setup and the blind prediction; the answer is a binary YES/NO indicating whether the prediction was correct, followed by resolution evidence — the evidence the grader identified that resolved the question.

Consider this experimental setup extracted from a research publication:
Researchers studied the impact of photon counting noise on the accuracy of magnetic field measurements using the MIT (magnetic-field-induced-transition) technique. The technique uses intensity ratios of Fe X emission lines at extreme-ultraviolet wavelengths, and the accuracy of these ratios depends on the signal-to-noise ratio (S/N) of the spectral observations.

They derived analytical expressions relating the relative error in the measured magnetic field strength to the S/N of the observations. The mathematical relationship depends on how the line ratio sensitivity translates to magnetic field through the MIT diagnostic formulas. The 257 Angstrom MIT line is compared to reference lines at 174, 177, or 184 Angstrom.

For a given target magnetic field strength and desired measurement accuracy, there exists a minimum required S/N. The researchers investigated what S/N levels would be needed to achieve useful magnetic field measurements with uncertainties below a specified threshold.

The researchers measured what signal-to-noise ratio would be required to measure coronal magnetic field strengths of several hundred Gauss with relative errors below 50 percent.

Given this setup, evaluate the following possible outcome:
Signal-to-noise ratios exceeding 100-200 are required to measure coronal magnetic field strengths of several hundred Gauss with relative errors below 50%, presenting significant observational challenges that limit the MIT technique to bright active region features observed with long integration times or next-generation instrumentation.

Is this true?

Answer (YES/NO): NO